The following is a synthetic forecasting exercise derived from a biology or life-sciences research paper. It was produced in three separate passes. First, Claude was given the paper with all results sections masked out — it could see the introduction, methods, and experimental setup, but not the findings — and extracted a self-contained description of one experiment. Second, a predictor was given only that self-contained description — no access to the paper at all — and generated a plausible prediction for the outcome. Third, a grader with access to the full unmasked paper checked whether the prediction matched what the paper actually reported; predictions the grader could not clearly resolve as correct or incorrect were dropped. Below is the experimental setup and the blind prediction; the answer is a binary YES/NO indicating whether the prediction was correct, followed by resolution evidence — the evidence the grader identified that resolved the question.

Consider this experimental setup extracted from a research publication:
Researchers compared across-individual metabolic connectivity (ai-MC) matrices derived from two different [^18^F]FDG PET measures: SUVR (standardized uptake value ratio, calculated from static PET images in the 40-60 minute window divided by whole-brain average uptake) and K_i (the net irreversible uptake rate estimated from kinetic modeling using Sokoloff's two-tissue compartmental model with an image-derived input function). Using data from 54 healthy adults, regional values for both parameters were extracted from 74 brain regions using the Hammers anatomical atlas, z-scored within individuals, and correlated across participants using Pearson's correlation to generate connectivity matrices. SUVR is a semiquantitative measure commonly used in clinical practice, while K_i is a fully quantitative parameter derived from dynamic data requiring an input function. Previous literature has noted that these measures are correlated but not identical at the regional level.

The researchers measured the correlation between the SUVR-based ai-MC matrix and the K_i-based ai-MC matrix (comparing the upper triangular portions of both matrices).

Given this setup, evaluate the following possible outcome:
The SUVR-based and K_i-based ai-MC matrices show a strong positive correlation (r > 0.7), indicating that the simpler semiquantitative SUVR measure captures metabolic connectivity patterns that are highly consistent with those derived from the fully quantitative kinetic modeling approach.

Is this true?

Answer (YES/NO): YES